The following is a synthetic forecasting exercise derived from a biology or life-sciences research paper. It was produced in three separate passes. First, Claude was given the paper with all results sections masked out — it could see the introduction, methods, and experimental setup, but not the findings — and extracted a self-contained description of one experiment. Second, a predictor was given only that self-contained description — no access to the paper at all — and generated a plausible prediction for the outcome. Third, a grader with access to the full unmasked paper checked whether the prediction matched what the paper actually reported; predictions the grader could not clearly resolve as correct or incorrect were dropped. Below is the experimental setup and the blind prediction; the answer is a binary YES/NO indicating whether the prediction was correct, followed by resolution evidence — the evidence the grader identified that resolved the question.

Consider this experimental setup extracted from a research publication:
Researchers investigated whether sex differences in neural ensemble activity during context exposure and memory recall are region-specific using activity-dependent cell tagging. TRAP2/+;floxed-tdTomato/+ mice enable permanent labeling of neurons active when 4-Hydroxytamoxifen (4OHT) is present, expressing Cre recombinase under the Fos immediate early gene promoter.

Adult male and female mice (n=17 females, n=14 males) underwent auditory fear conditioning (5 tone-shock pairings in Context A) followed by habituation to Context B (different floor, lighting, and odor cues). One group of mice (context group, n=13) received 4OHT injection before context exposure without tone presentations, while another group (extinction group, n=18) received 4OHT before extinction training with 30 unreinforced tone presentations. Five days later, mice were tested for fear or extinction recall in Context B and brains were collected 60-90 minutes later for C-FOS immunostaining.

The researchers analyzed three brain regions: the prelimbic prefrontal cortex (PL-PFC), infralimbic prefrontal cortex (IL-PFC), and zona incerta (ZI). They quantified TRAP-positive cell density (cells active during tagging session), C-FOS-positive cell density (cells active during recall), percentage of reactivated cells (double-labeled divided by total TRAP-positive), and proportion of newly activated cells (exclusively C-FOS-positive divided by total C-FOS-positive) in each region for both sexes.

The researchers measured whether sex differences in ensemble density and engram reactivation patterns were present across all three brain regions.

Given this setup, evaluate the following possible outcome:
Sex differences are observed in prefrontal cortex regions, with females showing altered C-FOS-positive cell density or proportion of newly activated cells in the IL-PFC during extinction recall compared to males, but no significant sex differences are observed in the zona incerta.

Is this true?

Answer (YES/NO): NO